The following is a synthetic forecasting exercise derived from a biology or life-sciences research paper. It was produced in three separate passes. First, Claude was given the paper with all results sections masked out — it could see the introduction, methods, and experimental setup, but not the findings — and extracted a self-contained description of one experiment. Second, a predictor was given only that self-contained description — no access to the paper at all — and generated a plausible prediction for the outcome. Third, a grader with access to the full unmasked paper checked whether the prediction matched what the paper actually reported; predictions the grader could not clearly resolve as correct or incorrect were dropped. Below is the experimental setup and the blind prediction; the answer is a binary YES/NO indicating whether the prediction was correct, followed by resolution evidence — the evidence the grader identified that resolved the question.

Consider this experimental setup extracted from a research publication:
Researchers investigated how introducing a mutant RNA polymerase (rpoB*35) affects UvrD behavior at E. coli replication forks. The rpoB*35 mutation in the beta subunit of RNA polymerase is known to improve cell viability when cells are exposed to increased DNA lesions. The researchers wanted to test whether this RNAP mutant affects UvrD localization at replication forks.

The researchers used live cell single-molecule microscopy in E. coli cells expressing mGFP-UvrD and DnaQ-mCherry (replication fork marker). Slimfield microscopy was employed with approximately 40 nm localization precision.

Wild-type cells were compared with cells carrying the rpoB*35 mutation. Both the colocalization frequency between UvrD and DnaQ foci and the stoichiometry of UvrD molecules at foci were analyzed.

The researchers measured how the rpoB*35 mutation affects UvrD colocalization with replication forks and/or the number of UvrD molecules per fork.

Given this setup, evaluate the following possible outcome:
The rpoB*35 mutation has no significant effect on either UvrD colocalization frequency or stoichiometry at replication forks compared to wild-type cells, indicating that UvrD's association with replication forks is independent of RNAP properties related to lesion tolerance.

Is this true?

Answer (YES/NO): NO